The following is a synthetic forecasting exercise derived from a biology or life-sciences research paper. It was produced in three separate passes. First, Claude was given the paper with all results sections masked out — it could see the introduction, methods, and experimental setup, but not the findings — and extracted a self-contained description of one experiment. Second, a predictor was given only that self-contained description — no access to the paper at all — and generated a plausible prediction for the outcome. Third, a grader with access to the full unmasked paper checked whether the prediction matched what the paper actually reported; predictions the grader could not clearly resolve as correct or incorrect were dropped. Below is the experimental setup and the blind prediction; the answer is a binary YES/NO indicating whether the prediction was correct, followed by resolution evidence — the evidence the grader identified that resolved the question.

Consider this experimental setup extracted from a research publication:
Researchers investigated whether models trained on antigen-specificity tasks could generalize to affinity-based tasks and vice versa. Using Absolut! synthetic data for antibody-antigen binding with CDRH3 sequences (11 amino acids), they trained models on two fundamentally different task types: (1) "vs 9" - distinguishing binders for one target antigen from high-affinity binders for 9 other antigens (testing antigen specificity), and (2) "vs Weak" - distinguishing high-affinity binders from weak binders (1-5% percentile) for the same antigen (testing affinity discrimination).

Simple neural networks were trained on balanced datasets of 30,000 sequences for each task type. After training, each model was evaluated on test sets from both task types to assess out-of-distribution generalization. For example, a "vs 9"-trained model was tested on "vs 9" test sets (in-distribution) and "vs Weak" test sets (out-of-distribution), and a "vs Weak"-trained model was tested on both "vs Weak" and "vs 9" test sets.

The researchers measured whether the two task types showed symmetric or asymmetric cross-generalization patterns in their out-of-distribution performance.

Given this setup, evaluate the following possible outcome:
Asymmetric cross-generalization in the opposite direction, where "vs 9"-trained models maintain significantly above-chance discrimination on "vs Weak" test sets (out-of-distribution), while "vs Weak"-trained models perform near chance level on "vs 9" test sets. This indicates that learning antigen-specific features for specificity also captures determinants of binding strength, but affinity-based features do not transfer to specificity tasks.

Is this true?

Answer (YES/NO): NO